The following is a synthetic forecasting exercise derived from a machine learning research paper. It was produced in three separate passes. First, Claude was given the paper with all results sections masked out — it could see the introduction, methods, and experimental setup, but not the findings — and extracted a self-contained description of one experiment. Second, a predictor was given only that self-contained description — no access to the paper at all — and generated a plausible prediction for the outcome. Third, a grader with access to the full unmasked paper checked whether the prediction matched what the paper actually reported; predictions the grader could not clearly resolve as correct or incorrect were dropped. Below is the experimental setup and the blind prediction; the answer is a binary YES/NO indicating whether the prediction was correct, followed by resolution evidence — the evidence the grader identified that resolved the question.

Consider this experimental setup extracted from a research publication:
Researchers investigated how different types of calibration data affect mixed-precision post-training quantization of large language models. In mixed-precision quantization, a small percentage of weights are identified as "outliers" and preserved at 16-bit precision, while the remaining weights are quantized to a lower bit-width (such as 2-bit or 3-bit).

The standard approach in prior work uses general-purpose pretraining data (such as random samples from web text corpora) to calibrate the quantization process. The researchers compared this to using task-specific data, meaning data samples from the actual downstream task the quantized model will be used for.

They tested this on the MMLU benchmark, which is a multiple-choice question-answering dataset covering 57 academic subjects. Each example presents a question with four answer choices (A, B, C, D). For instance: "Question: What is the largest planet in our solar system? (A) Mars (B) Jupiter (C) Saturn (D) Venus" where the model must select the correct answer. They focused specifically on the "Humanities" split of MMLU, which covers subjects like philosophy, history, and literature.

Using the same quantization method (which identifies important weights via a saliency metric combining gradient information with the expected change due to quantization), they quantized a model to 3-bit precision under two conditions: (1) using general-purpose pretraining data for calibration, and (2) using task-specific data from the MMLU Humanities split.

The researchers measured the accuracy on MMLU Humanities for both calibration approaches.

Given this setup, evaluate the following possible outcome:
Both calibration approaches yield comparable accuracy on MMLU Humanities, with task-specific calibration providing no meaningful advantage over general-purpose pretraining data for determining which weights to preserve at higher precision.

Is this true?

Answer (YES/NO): NO